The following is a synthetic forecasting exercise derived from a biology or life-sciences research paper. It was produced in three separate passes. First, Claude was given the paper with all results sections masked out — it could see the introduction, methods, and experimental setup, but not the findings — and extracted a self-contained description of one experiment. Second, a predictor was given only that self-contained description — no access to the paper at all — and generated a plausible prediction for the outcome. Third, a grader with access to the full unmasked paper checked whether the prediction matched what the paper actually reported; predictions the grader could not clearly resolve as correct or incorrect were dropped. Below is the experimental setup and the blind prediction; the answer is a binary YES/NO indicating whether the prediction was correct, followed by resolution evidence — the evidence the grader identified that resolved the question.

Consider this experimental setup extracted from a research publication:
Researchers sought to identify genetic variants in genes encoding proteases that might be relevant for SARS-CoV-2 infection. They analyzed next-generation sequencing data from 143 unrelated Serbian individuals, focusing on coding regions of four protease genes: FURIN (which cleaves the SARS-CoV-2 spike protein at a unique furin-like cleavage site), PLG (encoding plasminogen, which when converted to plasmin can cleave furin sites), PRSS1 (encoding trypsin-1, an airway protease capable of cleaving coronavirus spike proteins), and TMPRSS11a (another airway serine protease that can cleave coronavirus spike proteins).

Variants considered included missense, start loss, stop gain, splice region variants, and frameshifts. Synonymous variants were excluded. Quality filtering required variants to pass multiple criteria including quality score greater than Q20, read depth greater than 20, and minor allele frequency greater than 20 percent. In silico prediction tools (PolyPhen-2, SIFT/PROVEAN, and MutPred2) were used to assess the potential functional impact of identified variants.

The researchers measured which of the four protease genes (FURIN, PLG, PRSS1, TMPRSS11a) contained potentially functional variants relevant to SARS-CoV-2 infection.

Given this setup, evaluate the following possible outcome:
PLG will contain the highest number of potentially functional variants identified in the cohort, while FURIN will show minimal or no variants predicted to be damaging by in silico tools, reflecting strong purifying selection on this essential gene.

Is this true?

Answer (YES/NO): NO